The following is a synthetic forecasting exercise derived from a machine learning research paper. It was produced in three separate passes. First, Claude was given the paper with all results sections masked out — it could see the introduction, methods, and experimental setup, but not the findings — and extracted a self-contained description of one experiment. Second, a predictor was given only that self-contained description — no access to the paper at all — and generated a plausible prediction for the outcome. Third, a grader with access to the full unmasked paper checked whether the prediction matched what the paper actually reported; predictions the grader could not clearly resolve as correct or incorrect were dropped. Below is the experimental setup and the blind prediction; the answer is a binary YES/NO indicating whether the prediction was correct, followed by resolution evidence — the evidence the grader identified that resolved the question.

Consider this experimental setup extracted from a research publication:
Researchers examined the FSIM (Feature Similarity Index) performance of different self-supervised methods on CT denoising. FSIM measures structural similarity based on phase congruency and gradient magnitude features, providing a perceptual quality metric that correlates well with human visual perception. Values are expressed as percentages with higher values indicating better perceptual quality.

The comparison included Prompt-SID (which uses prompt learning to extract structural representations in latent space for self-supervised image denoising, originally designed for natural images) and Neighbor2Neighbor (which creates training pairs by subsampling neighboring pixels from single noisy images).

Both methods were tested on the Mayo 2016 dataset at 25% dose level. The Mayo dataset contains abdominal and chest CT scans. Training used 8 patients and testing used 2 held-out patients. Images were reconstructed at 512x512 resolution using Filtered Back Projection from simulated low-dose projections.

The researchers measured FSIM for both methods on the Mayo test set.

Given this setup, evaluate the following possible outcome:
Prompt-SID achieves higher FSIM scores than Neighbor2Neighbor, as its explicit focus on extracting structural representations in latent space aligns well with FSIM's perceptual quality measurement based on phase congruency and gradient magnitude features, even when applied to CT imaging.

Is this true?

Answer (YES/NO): NO